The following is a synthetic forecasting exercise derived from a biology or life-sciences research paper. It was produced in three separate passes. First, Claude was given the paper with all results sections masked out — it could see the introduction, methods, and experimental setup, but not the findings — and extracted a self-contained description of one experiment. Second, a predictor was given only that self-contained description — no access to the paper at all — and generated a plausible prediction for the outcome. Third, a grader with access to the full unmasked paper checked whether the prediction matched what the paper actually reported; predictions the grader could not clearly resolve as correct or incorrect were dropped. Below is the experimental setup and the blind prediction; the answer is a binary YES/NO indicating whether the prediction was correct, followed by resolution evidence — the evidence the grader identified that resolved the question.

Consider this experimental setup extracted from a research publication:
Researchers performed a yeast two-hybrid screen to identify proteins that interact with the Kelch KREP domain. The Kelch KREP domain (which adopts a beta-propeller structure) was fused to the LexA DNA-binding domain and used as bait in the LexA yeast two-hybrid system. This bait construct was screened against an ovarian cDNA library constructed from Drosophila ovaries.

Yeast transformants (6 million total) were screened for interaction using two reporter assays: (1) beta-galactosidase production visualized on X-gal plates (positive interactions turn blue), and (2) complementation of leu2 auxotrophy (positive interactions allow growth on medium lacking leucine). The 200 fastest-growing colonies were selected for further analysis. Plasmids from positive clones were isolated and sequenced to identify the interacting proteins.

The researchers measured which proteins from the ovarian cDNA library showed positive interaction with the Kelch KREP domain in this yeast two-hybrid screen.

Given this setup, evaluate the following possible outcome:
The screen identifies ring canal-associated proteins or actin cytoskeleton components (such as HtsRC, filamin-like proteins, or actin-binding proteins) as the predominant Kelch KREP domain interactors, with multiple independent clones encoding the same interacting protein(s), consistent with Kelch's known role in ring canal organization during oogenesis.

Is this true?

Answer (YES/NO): NO